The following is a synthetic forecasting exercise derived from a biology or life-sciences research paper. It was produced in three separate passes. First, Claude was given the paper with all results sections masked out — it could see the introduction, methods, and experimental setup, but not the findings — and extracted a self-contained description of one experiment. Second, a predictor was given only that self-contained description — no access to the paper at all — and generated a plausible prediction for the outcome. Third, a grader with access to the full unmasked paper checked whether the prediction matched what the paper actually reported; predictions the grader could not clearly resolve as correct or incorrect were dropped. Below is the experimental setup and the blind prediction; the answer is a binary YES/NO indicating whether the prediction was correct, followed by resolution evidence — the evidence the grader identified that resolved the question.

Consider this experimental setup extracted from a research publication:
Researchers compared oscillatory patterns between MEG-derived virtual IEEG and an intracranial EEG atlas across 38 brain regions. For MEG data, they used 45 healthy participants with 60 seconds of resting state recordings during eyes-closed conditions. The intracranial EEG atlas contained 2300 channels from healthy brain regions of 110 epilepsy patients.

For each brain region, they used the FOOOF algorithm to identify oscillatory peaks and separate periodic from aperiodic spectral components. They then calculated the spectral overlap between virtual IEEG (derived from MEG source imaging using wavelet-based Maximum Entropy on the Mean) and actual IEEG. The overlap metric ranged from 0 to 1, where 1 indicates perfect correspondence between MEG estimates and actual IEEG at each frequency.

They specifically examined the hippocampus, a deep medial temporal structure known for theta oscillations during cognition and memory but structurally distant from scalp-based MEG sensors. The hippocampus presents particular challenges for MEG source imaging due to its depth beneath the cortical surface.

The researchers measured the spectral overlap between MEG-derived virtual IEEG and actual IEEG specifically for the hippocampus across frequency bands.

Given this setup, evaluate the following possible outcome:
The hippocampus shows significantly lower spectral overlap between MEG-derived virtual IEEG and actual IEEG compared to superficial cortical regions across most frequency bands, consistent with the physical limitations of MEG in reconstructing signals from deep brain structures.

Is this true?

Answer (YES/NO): YES